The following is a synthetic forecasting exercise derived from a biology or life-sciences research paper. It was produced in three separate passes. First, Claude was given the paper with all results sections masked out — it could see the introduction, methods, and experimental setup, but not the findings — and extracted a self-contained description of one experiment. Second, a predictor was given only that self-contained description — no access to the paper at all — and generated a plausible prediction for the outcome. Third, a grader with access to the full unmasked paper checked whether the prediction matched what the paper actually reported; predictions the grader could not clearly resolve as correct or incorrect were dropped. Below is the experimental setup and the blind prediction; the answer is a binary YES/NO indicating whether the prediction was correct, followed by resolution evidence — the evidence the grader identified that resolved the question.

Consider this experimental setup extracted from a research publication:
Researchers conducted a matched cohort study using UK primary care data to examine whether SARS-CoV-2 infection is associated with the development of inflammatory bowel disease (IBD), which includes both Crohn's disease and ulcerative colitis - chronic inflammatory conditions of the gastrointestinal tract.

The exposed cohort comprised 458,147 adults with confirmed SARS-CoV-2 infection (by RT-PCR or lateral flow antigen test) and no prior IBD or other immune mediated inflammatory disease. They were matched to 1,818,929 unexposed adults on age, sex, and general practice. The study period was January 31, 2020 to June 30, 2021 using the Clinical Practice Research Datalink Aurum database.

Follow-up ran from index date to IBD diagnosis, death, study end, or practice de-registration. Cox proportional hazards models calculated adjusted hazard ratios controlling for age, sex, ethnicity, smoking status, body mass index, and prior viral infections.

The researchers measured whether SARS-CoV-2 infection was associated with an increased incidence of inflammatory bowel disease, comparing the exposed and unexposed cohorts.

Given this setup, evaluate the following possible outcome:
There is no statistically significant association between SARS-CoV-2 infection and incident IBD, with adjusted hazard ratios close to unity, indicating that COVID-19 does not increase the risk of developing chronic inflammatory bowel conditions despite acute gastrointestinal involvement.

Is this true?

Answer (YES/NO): NO